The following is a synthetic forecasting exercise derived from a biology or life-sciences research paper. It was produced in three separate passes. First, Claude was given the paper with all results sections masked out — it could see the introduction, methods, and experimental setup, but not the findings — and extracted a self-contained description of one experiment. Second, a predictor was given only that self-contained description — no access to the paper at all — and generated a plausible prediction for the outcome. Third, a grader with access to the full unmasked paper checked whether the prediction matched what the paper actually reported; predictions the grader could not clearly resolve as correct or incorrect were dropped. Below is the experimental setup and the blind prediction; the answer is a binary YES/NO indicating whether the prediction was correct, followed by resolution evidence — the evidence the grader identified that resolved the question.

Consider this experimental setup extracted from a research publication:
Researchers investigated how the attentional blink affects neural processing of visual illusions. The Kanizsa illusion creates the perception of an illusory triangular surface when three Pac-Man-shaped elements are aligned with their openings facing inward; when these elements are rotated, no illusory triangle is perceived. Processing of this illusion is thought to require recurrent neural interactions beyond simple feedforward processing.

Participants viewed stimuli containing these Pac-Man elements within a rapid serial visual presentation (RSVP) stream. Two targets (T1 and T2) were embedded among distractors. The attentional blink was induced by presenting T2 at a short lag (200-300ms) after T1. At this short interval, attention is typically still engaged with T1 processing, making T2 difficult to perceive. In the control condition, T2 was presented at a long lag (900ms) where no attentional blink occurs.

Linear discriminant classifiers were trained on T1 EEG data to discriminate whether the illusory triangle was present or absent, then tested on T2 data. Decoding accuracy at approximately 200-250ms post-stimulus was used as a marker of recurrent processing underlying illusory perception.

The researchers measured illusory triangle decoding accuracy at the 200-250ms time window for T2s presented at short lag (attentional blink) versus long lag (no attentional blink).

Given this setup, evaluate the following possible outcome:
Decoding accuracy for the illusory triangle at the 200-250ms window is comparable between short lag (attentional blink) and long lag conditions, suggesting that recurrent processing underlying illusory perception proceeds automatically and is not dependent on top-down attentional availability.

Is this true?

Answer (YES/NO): NO